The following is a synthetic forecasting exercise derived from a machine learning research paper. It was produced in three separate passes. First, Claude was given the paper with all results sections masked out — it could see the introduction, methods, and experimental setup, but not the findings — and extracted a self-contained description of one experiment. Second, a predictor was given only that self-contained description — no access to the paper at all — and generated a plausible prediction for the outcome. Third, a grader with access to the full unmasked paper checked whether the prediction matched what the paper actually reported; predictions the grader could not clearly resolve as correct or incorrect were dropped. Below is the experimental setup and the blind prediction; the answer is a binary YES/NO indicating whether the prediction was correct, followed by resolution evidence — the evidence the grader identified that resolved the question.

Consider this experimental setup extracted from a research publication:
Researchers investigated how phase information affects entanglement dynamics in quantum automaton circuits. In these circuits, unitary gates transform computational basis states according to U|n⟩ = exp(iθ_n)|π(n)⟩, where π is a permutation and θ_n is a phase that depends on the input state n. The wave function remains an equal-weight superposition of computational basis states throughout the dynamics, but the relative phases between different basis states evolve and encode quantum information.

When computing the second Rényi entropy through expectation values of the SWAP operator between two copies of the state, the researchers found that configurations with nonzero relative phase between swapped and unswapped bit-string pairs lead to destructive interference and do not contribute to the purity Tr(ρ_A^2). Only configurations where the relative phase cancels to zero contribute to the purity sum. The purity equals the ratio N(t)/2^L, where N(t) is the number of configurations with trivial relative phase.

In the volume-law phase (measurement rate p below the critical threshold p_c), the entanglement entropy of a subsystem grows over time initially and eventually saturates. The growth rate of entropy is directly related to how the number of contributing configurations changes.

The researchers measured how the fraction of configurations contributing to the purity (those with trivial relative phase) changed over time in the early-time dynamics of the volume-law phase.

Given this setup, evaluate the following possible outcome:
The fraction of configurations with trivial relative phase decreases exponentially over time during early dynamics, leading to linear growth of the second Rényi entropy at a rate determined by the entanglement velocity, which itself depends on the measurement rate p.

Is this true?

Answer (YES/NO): YES